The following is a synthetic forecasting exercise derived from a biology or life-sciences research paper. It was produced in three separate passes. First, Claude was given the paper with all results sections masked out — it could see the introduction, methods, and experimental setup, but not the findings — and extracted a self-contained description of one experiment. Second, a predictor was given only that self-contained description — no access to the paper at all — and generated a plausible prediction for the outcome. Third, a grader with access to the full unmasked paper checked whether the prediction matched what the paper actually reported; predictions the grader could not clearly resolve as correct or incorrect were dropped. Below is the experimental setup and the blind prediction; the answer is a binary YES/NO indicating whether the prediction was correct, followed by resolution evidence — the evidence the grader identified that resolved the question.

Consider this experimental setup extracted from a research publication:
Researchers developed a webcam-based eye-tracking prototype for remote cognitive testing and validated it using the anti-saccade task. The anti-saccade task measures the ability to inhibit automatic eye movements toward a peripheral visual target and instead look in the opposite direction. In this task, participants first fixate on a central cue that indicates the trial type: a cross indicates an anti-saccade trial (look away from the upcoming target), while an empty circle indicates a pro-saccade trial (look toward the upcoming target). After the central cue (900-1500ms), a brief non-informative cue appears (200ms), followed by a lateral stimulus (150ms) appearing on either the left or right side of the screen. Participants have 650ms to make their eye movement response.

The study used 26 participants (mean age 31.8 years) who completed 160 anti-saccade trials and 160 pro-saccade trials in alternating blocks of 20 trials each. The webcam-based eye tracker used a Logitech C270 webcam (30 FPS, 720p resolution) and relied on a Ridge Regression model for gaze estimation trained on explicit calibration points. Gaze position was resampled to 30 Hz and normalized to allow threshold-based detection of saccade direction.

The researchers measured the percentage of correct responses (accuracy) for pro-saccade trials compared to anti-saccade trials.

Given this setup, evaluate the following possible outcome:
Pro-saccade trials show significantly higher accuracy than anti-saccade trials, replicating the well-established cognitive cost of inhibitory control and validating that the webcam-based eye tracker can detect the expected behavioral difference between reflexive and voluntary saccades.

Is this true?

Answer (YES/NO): NO